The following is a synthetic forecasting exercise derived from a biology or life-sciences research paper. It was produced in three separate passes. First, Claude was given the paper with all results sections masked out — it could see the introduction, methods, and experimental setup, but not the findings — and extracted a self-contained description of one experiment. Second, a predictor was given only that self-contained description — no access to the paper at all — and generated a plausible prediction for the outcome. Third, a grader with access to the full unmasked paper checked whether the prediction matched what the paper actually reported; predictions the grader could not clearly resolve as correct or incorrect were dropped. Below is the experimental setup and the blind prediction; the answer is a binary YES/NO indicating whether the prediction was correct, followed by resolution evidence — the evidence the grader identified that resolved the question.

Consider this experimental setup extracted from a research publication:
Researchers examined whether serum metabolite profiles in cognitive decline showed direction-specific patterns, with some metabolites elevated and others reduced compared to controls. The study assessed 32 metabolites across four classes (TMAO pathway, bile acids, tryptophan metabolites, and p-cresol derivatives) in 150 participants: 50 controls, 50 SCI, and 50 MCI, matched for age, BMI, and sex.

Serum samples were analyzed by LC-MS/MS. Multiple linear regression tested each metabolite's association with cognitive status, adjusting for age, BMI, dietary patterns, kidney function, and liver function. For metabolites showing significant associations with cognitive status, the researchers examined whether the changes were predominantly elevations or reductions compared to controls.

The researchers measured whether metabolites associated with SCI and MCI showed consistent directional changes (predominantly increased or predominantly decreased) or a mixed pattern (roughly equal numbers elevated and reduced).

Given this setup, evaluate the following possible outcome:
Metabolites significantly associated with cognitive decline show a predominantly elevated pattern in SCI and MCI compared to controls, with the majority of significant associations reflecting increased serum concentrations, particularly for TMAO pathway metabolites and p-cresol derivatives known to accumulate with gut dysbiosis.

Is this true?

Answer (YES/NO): NO